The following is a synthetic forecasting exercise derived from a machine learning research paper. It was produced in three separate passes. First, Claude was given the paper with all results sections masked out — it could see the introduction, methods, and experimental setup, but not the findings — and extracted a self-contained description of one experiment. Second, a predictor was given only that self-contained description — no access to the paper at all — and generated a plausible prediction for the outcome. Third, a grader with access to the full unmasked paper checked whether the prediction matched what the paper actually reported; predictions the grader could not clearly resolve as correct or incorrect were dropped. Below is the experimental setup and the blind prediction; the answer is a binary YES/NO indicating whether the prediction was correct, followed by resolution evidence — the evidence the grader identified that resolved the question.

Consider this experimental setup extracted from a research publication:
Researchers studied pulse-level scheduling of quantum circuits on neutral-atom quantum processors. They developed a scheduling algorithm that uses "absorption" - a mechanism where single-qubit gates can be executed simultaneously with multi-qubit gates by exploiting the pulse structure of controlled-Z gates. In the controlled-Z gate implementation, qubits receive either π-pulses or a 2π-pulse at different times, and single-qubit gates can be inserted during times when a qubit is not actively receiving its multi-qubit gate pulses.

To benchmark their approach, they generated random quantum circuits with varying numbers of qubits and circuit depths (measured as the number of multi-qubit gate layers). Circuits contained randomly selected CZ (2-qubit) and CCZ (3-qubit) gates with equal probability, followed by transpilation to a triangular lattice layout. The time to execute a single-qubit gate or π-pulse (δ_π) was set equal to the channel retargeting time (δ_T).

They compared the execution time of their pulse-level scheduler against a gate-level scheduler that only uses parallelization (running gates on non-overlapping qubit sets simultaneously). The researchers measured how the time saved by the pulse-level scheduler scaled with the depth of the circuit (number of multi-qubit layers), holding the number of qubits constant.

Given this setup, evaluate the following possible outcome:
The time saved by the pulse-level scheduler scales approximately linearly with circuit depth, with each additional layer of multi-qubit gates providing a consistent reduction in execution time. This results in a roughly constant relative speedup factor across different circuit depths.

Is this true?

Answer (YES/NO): YES